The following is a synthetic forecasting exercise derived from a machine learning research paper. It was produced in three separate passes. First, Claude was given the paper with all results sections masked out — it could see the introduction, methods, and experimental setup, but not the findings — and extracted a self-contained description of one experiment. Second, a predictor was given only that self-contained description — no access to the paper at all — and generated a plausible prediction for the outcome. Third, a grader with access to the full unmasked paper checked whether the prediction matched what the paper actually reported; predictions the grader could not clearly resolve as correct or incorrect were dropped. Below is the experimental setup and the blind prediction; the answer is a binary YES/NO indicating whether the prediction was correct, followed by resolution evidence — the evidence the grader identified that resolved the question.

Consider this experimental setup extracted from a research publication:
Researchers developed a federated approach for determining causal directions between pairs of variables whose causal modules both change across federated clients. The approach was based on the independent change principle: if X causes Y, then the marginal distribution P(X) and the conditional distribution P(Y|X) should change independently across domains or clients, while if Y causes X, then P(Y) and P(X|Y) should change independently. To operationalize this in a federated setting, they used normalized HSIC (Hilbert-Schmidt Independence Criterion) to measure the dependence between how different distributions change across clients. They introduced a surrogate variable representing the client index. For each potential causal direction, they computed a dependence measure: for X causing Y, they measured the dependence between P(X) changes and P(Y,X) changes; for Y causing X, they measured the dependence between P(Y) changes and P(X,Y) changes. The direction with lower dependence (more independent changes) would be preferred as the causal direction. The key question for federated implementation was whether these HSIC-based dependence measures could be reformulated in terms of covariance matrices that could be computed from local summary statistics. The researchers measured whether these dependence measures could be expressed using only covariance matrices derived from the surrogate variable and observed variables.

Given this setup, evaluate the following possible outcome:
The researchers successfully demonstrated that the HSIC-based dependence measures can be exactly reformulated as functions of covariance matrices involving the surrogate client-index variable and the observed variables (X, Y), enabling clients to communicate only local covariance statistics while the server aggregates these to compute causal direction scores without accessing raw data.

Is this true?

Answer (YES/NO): NO